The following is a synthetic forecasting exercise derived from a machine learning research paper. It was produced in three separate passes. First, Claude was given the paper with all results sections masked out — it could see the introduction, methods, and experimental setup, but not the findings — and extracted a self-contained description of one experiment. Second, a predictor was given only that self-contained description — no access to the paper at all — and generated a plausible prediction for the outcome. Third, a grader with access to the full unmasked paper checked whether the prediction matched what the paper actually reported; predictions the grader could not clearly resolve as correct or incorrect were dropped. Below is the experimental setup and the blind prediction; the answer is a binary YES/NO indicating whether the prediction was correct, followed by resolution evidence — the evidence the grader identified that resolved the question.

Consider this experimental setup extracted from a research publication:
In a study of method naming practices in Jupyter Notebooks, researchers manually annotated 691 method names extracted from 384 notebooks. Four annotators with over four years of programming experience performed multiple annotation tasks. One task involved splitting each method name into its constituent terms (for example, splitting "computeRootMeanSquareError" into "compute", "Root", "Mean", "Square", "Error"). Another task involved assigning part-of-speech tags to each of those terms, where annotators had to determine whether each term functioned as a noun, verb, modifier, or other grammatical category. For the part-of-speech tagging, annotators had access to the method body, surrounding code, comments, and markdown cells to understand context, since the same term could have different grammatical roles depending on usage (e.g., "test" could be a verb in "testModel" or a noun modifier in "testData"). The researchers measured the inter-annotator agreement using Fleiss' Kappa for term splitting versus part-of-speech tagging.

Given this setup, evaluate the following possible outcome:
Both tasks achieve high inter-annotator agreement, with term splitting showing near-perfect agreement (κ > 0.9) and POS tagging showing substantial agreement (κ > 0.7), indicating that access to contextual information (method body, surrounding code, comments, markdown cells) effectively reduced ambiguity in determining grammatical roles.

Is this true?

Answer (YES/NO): YES